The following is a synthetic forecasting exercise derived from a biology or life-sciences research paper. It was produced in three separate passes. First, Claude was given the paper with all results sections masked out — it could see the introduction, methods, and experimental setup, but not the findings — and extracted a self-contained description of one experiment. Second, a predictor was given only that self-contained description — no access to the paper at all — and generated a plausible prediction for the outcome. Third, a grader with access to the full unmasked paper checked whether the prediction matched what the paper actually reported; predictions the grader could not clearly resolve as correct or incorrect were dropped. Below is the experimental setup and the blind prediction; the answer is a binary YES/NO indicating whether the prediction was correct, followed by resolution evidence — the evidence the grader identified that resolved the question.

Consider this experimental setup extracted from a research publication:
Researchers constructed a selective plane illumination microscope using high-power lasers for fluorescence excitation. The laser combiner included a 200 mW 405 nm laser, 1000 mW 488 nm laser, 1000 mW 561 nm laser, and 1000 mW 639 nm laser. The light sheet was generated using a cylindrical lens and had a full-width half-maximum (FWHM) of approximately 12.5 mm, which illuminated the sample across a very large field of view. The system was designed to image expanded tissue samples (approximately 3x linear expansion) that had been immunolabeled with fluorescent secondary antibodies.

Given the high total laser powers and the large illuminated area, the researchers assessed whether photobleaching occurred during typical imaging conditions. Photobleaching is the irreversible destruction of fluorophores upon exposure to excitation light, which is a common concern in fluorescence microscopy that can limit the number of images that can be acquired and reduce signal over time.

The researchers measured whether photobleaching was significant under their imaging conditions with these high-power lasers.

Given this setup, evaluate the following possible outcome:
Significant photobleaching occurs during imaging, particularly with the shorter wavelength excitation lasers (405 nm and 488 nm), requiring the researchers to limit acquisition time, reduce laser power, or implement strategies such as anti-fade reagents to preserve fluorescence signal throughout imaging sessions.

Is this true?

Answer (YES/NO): NO